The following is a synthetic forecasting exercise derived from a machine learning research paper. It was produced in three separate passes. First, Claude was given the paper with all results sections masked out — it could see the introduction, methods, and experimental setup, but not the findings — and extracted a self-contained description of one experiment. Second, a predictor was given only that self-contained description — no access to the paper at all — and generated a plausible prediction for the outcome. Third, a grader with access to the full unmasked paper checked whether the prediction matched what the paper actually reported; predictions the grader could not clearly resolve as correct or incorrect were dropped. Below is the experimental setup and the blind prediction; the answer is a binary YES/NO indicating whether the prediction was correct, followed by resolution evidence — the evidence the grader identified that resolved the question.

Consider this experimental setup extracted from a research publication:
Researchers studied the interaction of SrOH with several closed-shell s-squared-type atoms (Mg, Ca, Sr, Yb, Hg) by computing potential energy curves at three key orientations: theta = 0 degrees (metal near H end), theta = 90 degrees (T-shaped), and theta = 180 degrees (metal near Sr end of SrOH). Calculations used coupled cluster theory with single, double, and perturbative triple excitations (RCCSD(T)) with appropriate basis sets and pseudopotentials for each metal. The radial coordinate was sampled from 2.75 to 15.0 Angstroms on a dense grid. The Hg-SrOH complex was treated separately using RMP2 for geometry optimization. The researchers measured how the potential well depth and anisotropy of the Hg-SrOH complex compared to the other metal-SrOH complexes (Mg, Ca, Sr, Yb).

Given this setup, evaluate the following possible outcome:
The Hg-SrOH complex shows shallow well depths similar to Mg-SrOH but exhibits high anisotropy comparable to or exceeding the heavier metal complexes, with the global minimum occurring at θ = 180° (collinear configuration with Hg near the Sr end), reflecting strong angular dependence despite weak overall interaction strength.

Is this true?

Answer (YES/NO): NO